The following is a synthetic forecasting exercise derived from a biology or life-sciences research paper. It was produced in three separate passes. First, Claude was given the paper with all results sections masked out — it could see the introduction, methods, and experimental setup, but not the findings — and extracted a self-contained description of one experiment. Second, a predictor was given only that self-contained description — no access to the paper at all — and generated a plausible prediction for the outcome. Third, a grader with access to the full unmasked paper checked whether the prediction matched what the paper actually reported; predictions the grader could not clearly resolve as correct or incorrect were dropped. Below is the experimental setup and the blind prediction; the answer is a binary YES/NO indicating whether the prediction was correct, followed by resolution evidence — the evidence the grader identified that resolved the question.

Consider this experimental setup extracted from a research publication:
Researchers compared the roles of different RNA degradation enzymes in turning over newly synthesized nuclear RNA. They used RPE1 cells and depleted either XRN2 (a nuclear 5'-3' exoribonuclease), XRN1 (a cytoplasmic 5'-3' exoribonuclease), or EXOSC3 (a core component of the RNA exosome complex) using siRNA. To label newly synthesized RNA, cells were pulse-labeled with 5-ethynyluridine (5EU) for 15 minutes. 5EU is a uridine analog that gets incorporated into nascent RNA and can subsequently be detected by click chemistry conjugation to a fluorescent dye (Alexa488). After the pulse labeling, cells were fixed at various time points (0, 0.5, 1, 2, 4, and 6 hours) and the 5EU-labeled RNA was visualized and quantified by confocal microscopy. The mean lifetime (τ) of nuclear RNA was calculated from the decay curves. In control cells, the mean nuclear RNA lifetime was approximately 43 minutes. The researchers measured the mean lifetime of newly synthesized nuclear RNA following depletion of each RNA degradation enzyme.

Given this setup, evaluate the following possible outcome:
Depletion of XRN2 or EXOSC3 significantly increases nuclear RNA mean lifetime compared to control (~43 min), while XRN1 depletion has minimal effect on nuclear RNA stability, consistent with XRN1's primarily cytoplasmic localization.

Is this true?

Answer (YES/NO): NO